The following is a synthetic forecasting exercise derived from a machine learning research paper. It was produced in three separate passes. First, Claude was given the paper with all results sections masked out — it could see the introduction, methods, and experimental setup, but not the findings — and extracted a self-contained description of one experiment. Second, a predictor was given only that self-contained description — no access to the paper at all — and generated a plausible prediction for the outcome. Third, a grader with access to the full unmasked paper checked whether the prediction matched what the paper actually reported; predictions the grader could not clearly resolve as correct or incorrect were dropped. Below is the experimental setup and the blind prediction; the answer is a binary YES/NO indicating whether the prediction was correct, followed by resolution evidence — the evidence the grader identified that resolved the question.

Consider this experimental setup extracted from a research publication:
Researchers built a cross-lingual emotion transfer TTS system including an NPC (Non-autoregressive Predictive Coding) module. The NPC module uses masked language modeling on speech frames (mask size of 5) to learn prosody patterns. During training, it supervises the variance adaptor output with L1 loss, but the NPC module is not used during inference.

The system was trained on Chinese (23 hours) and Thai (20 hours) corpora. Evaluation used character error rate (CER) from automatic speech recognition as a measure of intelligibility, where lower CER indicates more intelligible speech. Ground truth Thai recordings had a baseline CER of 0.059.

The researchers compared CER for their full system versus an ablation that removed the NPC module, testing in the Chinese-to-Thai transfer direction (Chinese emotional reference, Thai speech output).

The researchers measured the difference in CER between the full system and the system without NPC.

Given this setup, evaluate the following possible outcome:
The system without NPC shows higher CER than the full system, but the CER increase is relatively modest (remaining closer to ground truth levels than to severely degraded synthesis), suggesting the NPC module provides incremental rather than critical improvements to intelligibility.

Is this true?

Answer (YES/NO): YES